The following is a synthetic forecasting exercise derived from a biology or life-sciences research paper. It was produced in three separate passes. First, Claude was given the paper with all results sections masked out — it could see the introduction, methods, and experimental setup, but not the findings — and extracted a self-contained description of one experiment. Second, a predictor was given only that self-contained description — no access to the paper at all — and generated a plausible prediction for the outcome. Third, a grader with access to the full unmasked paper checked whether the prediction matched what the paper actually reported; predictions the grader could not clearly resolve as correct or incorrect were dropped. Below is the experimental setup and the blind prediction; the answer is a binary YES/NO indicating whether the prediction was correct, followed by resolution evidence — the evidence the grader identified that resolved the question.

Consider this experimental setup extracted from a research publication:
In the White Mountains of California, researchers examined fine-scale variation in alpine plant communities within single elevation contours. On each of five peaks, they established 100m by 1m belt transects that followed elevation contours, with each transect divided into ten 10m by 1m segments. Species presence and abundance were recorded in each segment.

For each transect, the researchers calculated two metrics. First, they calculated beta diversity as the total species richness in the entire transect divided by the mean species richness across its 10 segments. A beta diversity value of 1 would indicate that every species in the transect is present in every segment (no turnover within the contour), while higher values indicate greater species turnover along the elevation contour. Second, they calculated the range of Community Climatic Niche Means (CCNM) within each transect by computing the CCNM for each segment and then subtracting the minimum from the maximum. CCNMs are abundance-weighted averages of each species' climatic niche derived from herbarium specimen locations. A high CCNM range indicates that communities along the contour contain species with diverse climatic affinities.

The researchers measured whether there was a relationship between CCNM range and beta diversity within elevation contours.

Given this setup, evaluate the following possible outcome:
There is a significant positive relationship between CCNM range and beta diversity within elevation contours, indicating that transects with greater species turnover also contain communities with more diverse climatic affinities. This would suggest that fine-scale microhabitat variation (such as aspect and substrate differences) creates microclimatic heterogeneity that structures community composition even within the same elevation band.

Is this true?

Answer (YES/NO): NO